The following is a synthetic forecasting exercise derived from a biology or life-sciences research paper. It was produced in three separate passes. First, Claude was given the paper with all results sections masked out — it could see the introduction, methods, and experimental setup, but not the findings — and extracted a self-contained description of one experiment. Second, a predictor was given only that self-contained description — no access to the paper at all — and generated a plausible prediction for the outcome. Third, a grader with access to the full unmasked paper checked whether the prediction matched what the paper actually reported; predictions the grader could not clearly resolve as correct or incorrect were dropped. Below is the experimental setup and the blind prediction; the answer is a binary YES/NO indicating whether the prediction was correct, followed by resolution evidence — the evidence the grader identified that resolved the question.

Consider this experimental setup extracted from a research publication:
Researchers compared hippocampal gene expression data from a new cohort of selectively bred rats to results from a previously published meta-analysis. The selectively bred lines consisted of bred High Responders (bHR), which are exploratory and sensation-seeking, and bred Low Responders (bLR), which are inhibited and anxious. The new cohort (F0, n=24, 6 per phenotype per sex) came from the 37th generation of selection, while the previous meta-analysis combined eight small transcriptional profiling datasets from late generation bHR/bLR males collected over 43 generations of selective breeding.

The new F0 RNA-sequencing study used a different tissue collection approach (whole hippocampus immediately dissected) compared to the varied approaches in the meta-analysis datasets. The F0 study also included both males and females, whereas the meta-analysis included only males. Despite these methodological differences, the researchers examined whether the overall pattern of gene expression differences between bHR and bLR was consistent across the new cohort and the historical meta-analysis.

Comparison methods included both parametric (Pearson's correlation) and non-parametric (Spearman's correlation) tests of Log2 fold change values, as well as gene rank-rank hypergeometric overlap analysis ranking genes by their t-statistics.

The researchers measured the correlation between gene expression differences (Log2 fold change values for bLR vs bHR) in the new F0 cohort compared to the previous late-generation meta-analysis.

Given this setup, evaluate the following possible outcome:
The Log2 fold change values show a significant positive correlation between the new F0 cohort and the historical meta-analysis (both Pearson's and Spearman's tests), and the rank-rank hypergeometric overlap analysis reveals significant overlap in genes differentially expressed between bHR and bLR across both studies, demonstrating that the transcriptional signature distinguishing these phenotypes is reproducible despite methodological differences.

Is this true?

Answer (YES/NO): YES